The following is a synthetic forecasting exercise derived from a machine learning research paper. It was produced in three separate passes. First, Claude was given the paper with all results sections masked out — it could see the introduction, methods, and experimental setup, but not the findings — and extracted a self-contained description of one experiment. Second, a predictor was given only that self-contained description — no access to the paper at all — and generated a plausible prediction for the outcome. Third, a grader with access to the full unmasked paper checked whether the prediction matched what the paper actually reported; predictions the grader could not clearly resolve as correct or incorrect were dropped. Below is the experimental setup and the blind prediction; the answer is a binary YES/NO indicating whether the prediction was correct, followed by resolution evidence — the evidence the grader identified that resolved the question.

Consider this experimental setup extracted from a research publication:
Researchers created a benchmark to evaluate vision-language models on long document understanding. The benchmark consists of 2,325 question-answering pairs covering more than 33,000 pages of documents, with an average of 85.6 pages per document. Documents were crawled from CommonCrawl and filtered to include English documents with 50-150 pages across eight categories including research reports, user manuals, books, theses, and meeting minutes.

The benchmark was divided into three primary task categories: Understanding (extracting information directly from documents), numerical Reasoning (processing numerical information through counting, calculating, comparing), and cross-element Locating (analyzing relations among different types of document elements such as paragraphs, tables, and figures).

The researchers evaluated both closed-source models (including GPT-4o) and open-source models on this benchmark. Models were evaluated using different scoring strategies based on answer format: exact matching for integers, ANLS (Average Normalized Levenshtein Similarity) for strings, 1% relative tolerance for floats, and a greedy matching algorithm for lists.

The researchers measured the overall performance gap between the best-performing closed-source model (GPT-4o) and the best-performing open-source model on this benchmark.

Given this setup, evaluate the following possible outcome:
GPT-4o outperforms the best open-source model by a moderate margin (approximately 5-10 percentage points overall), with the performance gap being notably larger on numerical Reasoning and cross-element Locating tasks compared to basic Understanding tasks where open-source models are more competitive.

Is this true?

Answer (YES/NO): NO